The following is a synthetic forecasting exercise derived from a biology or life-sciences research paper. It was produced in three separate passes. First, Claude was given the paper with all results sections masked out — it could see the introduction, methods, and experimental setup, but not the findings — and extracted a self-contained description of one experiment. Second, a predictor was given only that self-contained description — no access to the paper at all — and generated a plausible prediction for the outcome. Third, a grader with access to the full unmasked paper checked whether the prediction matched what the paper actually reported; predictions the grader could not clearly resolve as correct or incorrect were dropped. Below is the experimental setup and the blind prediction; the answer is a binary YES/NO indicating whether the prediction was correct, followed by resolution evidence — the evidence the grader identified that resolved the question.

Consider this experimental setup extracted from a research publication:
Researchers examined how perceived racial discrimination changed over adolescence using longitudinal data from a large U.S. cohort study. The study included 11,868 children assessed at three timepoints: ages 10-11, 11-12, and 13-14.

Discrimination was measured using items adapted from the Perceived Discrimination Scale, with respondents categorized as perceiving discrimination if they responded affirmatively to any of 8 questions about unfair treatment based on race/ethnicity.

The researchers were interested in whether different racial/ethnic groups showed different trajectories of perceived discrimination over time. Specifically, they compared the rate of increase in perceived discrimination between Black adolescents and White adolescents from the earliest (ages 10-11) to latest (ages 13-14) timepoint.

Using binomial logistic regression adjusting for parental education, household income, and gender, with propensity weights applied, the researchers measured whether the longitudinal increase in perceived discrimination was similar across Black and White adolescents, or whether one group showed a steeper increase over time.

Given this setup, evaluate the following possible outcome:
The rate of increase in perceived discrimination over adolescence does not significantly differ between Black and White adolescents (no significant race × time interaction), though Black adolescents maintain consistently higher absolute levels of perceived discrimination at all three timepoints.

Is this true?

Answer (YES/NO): NO